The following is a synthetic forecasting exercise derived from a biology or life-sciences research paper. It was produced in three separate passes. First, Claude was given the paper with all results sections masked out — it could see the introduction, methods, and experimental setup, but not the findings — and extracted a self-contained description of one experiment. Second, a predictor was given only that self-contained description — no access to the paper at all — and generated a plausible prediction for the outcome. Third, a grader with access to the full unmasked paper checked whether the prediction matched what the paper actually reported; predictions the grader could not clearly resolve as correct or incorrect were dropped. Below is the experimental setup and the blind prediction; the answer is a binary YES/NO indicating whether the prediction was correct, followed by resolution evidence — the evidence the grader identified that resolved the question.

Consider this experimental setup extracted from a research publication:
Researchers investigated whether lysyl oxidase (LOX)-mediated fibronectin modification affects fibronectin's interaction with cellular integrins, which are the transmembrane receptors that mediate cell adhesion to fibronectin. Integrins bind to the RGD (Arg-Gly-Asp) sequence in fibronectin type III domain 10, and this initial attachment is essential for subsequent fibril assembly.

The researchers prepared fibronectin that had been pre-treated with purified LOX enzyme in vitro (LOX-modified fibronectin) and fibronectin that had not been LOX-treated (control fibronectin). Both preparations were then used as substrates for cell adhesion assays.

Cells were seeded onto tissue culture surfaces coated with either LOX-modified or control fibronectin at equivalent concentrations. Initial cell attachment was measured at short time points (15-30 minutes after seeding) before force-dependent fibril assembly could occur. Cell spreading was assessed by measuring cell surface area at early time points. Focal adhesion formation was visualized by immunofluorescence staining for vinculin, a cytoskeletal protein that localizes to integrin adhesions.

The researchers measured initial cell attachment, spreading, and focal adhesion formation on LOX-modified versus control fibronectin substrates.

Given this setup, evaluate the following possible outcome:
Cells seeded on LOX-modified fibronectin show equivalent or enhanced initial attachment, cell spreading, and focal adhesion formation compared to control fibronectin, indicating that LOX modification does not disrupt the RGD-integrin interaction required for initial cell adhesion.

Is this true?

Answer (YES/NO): YES